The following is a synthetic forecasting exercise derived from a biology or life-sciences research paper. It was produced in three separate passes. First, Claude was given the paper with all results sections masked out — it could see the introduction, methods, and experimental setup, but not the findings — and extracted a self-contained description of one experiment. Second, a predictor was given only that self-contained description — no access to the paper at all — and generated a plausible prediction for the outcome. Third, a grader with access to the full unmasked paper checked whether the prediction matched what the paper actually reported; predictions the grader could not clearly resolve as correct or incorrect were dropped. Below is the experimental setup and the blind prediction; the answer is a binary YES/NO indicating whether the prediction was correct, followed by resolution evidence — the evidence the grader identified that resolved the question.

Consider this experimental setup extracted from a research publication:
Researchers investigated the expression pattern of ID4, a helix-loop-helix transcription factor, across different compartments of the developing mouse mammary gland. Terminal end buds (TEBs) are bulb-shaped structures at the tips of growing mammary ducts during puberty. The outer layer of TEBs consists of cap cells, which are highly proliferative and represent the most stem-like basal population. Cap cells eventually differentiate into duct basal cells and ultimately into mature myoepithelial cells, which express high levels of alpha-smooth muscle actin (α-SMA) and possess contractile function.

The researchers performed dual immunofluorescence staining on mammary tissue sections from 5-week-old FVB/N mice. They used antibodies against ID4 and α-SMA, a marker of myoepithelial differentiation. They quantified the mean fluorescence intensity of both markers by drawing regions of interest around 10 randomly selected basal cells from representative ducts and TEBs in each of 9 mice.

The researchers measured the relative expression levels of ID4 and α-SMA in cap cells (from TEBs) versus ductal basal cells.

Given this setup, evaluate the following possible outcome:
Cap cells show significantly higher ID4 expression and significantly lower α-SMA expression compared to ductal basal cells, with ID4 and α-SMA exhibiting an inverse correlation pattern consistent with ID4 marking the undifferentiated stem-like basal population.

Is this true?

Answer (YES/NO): YES